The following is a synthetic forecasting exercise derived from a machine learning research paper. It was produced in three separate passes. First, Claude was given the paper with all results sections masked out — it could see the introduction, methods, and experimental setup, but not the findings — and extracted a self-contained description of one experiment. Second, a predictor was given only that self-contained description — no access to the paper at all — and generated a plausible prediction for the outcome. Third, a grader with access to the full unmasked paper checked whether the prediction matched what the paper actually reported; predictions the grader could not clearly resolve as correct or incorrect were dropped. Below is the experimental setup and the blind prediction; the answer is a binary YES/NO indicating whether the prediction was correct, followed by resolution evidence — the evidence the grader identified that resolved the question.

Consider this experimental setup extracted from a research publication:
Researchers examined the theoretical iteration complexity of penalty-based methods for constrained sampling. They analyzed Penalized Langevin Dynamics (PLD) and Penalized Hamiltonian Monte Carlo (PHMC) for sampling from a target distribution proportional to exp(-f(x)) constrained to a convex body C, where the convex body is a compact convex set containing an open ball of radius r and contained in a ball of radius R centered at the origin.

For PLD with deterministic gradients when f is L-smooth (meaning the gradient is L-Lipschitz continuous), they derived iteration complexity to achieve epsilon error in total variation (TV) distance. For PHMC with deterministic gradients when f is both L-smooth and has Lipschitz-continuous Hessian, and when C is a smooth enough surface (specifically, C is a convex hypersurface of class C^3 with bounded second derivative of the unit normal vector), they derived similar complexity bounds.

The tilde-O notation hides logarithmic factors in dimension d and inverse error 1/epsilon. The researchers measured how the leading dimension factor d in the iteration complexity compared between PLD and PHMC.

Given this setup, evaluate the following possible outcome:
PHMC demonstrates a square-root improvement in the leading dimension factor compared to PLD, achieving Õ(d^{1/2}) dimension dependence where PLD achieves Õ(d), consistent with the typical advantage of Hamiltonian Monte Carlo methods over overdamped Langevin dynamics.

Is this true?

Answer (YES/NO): YES